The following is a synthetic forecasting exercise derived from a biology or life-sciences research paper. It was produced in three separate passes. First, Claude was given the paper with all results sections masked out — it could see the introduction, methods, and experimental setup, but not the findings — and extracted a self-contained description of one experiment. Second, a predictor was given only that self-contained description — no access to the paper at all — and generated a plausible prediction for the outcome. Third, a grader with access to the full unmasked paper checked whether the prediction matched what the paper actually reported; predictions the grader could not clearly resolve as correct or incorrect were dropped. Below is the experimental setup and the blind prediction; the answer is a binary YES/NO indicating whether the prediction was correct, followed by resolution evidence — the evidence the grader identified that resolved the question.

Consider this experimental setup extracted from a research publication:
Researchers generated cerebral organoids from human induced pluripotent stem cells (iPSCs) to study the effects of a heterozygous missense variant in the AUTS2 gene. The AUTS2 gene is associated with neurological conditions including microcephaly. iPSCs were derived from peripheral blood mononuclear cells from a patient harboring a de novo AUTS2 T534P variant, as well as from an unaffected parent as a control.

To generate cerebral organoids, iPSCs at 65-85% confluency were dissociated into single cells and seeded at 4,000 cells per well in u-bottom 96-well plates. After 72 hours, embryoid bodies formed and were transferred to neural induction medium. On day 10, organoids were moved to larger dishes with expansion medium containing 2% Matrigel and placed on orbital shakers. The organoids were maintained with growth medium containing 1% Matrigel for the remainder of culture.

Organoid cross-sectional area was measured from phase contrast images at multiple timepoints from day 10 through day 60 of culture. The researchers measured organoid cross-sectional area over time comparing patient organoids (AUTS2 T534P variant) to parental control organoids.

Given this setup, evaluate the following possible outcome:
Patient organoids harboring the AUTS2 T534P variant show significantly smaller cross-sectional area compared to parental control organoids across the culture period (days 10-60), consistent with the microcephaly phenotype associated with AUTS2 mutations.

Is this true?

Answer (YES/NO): NO